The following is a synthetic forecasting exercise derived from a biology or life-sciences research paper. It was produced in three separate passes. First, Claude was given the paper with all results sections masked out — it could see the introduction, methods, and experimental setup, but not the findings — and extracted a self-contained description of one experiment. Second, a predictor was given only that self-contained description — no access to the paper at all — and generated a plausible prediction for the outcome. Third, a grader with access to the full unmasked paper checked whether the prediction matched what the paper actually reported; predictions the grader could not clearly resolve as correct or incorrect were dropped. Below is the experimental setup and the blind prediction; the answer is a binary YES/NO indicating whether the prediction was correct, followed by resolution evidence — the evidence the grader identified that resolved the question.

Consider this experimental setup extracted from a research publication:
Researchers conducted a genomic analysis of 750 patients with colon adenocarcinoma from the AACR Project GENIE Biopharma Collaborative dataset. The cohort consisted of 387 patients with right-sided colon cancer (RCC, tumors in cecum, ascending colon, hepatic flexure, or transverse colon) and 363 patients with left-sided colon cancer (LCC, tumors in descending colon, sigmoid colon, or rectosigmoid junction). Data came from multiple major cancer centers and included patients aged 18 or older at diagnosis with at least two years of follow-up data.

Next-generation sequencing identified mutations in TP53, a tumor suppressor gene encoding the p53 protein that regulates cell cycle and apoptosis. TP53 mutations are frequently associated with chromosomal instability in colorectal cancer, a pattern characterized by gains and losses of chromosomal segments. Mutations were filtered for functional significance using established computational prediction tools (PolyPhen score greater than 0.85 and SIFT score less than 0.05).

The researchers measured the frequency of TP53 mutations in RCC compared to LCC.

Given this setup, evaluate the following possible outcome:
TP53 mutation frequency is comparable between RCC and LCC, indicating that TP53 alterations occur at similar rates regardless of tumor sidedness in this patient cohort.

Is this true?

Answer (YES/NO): NO